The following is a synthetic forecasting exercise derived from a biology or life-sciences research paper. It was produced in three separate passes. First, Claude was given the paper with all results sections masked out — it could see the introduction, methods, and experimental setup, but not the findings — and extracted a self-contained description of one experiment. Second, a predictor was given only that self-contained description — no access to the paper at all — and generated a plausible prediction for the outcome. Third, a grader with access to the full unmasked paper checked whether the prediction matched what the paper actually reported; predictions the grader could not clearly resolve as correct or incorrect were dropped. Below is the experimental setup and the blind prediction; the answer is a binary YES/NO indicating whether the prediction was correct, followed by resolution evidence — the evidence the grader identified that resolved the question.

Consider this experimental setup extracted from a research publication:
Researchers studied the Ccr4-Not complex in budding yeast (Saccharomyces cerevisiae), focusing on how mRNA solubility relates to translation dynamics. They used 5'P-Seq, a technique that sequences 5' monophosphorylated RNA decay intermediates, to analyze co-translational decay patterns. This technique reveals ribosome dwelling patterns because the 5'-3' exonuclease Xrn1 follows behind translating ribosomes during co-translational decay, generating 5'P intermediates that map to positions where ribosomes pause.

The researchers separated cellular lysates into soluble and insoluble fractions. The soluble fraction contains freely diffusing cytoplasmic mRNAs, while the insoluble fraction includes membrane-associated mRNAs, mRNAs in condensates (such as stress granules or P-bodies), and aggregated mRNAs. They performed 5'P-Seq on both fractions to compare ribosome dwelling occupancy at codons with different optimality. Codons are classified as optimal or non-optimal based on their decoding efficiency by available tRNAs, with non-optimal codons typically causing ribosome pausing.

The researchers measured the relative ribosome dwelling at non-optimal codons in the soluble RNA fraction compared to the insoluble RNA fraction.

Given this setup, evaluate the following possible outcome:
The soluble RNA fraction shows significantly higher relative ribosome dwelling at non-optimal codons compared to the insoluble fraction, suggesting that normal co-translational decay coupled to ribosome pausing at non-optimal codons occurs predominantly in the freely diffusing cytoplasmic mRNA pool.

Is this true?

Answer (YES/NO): NO